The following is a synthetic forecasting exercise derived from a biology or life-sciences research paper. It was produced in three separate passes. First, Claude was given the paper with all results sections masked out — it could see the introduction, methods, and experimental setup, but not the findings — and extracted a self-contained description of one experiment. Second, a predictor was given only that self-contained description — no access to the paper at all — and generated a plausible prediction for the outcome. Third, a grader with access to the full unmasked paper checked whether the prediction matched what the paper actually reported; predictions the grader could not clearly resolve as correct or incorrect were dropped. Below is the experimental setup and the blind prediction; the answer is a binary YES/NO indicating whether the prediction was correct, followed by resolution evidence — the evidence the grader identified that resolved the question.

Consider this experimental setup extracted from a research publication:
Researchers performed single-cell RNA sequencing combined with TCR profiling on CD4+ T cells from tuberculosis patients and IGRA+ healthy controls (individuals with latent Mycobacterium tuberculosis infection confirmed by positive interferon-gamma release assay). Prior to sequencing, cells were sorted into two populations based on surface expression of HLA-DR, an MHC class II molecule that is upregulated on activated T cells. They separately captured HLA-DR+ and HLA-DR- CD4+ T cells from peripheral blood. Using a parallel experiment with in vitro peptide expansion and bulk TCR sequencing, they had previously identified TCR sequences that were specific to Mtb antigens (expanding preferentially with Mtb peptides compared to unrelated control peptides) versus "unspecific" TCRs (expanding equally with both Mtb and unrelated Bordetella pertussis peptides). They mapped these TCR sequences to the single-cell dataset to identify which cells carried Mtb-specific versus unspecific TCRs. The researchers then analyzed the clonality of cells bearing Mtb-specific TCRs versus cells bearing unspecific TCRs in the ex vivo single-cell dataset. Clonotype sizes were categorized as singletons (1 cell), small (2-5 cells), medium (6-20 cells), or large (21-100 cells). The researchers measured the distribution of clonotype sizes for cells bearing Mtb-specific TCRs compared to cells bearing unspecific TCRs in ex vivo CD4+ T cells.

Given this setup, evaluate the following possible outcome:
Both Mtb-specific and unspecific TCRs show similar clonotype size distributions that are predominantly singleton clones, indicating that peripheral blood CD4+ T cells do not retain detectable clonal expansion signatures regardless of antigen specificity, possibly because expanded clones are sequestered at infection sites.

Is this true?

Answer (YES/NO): NO